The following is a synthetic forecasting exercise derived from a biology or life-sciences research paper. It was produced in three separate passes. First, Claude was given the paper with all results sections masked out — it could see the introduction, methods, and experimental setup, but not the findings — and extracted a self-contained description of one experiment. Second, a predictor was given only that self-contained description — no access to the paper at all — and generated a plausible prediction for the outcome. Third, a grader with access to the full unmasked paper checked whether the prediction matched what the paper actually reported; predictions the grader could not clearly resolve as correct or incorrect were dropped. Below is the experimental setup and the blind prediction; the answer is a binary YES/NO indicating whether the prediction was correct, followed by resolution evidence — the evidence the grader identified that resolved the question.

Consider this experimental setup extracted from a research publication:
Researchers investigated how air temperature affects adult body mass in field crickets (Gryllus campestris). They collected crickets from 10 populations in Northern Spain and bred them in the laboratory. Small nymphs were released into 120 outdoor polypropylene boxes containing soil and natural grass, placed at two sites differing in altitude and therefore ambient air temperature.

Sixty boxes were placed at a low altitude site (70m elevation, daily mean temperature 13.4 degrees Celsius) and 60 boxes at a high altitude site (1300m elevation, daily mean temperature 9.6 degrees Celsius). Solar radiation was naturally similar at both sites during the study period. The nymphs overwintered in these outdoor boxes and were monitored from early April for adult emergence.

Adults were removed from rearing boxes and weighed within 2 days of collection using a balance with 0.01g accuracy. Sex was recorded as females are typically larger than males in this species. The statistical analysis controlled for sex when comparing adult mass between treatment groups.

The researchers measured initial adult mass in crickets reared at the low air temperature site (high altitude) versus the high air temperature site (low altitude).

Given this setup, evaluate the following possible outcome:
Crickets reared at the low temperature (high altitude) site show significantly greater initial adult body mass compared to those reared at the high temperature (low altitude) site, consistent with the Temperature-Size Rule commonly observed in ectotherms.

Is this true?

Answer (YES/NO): NO